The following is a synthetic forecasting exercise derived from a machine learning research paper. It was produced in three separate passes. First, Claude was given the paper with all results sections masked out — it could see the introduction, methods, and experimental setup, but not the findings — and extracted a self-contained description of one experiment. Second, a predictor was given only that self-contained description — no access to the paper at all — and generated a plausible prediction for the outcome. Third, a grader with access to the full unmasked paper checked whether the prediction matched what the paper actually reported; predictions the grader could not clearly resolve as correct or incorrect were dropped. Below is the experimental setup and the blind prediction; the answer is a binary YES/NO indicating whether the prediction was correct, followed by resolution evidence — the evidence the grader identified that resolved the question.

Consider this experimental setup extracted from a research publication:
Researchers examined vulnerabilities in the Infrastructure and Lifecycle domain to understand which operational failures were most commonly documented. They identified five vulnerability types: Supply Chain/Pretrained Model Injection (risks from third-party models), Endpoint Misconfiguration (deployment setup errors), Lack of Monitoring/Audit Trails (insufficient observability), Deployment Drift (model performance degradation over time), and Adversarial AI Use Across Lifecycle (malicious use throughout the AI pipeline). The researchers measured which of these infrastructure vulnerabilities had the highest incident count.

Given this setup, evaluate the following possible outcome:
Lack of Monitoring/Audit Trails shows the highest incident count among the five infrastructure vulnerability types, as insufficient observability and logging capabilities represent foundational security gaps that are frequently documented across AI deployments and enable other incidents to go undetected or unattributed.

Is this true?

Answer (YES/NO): NO